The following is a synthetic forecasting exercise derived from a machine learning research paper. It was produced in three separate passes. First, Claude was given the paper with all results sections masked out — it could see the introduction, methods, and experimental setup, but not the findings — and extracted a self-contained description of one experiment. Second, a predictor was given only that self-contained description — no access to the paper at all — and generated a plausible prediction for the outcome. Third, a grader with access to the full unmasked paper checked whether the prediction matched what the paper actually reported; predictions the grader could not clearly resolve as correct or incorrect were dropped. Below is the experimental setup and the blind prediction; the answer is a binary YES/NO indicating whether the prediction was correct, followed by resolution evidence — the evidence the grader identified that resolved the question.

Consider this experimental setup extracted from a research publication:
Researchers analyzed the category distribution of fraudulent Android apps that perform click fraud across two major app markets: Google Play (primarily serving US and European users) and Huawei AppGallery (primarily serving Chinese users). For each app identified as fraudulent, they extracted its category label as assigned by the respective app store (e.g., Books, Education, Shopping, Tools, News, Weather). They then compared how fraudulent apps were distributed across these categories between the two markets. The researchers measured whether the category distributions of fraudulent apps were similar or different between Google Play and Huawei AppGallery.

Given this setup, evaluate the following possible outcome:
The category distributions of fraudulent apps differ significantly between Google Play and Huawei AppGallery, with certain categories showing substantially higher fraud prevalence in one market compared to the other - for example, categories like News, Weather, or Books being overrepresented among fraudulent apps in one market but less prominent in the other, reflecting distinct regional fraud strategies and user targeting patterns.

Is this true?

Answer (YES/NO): YES